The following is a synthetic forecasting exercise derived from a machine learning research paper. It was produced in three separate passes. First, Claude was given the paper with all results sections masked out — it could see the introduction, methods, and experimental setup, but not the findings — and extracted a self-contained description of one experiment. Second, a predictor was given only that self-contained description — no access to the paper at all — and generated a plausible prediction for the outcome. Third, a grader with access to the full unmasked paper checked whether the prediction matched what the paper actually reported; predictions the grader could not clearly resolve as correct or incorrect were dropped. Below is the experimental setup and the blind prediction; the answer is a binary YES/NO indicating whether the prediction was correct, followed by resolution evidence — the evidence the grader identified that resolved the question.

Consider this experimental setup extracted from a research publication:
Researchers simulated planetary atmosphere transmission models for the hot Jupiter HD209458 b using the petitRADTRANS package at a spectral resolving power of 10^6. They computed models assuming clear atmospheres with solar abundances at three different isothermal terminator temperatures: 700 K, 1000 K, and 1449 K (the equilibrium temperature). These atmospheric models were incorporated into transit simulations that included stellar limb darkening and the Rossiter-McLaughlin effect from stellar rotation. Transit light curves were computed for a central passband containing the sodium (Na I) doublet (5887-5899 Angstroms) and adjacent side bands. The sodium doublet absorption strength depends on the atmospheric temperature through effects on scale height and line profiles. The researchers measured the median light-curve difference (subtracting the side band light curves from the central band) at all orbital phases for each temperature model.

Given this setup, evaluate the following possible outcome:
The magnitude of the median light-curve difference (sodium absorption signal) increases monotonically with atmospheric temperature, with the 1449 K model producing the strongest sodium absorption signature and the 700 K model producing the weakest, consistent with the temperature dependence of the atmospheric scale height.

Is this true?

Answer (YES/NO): YES